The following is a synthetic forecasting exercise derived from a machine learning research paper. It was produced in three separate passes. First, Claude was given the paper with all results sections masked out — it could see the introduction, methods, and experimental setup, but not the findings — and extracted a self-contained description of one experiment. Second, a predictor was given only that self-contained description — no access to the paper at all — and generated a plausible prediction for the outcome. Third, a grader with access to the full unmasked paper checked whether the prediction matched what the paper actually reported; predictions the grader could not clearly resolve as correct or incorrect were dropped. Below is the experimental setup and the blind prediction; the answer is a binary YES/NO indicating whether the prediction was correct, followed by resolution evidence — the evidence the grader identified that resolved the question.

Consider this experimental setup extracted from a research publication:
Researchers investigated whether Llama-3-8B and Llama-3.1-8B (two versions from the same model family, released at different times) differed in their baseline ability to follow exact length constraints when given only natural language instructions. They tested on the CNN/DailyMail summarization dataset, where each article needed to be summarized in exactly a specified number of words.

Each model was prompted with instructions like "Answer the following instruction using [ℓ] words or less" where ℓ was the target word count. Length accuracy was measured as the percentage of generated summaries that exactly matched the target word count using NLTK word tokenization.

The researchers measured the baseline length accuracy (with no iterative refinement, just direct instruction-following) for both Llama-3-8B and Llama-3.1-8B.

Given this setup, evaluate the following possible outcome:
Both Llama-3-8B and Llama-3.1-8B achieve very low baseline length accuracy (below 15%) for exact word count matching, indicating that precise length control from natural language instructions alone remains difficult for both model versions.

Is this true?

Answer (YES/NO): YES